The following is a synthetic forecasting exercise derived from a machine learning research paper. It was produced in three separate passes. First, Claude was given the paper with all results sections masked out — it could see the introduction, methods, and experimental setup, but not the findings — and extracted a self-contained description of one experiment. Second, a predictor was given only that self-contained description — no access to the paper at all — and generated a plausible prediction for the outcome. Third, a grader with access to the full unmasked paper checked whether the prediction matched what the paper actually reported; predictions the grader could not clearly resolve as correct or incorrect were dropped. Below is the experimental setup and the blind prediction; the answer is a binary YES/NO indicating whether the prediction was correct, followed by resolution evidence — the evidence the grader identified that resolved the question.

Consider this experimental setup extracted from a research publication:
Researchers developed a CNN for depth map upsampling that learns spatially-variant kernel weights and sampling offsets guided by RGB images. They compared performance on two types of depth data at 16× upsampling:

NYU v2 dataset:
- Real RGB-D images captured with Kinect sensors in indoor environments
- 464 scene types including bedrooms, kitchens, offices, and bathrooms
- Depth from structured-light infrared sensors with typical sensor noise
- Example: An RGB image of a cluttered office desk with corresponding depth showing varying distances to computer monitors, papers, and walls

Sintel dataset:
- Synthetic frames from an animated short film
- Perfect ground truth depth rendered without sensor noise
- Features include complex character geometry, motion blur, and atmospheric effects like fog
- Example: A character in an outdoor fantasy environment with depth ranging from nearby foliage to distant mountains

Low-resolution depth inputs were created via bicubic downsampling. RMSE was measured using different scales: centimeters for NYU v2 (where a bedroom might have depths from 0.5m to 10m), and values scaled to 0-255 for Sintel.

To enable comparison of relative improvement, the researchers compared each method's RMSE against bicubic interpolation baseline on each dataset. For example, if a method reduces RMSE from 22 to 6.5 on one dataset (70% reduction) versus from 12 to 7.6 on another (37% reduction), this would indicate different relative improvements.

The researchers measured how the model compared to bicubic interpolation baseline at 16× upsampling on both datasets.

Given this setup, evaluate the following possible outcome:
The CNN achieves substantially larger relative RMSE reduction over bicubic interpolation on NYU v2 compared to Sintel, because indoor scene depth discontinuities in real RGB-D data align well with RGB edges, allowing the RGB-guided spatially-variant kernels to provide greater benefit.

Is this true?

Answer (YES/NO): YES